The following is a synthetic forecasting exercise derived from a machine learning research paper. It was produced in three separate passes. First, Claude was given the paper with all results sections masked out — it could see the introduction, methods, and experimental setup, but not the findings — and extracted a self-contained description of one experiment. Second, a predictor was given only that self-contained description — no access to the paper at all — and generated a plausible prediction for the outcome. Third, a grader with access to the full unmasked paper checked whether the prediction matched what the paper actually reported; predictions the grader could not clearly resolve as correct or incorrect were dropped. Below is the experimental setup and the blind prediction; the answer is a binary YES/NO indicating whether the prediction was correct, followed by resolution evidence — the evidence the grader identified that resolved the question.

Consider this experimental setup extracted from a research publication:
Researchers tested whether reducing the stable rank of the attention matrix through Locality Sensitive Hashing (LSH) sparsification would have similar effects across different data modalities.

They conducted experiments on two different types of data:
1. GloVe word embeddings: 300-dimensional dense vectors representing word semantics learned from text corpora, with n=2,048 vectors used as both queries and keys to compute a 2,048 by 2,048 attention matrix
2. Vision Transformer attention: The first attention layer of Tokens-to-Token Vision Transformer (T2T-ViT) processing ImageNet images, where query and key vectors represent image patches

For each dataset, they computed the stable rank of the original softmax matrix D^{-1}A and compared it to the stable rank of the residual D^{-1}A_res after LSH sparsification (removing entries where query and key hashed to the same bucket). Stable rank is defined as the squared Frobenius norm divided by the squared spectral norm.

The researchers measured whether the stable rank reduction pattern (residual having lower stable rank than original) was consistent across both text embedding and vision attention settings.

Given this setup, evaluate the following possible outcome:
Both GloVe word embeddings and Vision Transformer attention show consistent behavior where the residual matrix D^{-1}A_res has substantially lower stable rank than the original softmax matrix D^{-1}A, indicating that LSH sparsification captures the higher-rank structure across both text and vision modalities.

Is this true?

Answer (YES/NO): YES